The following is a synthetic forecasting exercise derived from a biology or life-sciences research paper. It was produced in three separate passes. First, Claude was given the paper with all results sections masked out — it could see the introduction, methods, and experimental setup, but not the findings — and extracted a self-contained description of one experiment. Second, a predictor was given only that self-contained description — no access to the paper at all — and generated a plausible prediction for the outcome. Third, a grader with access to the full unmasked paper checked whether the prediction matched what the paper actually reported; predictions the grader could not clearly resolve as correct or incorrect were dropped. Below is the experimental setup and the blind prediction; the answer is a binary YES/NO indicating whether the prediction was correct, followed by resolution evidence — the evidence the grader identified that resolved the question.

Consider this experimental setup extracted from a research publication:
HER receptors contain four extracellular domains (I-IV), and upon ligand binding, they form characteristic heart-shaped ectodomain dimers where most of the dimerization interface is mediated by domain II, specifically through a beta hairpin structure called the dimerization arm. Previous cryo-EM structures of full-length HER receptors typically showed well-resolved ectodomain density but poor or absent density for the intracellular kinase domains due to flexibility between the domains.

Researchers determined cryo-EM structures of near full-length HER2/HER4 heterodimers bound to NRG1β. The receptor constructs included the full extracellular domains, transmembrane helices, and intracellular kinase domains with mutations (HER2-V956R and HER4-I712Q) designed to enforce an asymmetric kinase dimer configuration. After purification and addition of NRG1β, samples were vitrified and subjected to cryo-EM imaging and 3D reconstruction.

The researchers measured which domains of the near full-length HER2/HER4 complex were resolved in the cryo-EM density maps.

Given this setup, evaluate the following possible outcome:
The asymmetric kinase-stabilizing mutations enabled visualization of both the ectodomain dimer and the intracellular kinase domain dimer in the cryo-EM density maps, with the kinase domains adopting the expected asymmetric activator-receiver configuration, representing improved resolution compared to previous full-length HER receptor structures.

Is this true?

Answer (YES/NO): NO